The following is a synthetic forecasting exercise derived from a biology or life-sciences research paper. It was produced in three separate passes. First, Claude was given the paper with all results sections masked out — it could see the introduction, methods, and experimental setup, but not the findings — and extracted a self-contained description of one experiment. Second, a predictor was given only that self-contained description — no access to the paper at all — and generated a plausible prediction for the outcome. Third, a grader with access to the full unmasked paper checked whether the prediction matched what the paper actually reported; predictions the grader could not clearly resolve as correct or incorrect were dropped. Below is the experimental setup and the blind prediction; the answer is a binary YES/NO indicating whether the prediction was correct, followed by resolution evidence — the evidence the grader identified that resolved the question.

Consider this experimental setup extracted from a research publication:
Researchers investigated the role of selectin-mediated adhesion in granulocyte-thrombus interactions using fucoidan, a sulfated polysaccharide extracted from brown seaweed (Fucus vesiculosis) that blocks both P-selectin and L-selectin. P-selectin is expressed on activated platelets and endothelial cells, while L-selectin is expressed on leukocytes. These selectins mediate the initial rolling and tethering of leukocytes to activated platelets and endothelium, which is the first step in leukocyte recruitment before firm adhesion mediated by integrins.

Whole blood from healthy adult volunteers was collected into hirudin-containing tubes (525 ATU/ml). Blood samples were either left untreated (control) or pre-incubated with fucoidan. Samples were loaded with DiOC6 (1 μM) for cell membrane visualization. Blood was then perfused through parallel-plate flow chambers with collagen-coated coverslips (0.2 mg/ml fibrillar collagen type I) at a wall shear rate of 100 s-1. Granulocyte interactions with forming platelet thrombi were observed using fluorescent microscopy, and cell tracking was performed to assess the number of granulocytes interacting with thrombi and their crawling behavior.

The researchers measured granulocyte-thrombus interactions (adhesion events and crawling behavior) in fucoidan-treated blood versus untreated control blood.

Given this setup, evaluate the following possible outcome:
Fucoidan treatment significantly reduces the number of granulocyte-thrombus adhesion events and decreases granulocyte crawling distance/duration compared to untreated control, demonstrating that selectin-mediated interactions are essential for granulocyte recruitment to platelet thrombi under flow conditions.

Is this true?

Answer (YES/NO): NO